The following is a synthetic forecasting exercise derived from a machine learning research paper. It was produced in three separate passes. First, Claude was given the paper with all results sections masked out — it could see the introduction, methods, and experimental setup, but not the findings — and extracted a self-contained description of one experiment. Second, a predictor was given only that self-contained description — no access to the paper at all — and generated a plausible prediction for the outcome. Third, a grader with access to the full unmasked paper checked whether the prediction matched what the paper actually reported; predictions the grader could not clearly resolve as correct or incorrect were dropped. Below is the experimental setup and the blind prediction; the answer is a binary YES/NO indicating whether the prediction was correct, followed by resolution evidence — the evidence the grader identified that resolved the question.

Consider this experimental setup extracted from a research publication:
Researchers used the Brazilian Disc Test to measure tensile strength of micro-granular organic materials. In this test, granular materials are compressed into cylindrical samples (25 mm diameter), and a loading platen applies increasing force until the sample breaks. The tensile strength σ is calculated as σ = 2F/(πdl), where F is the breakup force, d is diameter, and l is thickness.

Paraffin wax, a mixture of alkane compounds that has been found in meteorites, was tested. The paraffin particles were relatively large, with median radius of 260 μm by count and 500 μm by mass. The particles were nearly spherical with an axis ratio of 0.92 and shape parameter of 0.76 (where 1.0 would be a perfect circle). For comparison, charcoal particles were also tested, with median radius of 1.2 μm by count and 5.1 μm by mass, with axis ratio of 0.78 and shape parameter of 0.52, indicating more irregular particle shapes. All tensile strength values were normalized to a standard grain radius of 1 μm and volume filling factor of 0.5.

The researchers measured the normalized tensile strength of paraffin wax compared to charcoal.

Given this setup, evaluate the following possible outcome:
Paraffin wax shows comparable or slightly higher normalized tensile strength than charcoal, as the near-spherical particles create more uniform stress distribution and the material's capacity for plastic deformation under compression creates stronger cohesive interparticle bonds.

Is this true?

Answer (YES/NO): NO